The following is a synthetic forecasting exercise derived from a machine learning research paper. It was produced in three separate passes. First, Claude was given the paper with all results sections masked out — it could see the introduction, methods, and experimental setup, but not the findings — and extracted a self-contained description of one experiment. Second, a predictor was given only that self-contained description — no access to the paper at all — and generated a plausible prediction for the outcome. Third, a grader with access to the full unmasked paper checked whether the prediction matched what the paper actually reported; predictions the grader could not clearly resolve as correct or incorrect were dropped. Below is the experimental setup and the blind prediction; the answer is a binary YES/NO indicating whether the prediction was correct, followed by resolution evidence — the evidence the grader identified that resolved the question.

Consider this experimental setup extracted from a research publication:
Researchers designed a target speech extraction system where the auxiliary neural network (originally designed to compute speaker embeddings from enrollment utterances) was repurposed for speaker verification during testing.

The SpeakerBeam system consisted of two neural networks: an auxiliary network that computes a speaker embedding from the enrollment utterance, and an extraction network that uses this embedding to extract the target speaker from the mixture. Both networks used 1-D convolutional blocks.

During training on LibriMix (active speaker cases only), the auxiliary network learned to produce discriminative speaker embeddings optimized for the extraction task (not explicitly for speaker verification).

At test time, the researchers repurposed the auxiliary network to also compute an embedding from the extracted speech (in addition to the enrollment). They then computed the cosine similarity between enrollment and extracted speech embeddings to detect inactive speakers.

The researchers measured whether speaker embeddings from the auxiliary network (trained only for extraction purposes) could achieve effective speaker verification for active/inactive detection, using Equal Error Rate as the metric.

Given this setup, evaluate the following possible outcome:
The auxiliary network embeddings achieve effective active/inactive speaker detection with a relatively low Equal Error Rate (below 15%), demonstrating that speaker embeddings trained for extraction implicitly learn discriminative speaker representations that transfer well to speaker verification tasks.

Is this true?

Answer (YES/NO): YES